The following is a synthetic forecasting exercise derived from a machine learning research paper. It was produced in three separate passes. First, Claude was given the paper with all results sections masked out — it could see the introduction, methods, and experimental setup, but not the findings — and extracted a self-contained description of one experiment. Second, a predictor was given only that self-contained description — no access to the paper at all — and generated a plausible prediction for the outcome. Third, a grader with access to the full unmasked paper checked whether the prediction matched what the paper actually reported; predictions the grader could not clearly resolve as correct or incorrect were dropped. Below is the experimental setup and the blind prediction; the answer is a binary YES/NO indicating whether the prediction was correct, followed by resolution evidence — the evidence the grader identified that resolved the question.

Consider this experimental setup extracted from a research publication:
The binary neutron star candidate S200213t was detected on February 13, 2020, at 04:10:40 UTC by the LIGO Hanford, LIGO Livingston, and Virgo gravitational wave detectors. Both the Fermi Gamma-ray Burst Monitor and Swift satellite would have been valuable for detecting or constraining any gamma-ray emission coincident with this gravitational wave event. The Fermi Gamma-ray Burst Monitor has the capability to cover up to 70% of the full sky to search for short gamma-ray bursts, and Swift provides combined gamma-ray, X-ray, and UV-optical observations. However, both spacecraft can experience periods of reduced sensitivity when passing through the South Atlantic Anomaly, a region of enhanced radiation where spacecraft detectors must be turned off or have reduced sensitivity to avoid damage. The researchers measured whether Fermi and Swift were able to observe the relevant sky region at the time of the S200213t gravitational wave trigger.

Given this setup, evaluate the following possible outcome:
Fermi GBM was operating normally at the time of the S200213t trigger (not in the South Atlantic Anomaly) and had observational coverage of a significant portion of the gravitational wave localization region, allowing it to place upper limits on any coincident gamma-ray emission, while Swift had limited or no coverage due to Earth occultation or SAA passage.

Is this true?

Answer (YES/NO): NO